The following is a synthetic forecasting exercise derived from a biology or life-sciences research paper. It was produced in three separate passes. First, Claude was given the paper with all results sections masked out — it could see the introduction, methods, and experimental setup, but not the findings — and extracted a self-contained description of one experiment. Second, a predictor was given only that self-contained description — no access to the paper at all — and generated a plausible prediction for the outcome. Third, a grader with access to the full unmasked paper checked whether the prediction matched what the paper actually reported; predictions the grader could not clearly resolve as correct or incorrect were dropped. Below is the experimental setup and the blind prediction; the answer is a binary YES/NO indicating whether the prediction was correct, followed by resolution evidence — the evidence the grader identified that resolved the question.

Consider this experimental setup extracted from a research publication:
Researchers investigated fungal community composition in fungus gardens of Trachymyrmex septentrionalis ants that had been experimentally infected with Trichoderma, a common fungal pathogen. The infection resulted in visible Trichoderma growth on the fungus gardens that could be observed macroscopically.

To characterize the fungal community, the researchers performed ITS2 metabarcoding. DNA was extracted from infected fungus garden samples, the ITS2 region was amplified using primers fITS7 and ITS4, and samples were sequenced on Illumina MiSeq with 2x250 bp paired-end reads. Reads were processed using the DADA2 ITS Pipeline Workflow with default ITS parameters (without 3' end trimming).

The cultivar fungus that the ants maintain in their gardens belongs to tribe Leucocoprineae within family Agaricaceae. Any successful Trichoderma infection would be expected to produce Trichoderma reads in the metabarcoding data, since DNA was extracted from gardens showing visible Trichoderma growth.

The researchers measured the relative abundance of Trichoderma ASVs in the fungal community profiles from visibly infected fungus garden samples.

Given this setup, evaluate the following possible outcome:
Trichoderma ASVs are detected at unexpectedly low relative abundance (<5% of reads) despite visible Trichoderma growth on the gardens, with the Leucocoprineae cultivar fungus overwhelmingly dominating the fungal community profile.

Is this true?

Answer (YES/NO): YES